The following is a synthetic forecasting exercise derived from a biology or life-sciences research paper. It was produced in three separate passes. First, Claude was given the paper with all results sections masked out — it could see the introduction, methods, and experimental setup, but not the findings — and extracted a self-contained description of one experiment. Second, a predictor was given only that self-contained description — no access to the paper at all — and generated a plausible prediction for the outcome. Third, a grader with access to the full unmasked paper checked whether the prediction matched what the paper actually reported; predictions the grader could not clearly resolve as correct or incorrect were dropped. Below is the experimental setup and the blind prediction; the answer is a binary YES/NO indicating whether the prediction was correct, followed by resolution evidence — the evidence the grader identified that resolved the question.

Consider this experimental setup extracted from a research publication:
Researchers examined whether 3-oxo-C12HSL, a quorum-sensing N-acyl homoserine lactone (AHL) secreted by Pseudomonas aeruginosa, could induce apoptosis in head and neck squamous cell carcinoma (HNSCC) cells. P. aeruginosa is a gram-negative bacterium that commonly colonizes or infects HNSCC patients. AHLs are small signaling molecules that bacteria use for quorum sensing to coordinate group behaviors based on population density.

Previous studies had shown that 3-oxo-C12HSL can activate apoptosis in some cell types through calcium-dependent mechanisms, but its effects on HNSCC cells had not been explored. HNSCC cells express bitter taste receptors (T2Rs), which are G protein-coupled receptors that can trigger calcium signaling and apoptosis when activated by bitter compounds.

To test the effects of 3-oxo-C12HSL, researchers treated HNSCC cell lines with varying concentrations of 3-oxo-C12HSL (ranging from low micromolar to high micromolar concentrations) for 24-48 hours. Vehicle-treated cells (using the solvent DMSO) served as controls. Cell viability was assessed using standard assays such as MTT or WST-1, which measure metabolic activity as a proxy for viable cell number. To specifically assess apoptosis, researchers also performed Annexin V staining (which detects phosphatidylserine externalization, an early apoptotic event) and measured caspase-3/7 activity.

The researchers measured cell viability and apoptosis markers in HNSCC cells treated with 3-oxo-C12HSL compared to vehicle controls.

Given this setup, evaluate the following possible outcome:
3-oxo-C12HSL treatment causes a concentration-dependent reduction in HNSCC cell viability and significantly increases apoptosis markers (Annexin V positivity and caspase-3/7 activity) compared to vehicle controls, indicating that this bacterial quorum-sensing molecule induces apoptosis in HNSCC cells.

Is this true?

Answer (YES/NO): YES